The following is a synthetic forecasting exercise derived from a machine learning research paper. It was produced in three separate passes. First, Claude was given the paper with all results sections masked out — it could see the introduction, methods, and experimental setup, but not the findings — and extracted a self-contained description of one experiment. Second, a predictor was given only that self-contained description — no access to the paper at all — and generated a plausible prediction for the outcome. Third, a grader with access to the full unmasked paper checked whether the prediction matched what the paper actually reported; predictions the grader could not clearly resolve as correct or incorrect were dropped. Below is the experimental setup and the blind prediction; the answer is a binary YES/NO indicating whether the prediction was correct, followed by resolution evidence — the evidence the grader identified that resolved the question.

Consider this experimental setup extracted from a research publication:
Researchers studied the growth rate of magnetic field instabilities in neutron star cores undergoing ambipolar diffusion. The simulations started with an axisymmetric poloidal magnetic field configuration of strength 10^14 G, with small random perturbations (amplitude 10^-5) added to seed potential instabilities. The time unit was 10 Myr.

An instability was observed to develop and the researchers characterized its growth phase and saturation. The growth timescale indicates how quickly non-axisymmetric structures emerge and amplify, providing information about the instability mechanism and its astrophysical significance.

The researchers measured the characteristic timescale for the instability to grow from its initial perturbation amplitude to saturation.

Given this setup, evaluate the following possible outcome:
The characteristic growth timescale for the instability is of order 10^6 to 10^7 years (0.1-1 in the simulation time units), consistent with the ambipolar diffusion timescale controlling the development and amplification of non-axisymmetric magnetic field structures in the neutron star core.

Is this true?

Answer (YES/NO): YES